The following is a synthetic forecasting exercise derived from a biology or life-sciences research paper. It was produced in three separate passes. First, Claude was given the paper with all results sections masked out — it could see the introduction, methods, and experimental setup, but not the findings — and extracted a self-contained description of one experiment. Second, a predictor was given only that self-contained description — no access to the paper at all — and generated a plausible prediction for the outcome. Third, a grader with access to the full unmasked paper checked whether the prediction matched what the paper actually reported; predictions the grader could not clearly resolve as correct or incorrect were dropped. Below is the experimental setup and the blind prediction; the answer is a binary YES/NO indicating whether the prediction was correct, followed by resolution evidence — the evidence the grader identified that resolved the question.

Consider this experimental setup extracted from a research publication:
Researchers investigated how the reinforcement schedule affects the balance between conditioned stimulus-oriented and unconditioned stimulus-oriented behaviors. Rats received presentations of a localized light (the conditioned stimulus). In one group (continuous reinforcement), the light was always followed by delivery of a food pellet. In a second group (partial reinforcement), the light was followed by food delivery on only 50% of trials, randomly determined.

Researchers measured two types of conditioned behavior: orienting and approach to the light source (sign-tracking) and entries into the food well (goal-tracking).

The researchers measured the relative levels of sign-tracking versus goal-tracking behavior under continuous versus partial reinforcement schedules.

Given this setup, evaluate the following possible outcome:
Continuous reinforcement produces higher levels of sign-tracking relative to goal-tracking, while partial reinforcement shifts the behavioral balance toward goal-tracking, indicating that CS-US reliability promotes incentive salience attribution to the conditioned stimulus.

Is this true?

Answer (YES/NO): NO